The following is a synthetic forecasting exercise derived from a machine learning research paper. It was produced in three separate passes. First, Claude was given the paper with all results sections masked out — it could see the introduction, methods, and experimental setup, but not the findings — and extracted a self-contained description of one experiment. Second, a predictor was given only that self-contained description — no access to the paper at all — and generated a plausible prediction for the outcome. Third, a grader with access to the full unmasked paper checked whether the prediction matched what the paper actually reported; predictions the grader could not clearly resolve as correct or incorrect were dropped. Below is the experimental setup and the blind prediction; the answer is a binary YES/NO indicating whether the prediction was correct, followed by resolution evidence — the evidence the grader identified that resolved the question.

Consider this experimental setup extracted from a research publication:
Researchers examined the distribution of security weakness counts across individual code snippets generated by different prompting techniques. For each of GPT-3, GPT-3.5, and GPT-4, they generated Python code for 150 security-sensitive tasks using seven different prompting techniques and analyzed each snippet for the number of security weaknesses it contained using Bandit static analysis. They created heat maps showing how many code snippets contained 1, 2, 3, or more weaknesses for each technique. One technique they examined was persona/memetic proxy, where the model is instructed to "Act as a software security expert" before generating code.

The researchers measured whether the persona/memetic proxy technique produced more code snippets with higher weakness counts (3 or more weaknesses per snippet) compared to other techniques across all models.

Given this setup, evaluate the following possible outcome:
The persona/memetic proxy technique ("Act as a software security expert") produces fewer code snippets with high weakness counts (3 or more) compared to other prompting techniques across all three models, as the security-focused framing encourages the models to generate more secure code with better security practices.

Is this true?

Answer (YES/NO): NO